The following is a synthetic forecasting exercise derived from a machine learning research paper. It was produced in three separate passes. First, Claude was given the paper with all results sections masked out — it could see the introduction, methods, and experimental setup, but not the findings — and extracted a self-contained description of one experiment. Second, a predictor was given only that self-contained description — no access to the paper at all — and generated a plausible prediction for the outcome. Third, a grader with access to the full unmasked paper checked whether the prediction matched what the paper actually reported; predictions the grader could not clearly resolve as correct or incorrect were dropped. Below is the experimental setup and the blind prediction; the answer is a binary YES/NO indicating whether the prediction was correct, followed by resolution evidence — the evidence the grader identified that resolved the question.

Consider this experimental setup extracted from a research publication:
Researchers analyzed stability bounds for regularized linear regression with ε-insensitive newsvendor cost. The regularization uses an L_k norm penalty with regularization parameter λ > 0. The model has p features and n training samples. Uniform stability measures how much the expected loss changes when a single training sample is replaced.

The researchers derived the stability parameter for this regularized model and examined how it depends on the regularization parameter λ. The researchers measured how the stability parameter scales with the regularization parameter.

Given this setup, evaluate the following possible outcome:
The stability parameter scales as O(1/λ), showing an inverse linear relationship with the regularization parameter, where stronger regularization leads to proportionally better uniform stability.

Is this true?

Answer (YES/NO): NO